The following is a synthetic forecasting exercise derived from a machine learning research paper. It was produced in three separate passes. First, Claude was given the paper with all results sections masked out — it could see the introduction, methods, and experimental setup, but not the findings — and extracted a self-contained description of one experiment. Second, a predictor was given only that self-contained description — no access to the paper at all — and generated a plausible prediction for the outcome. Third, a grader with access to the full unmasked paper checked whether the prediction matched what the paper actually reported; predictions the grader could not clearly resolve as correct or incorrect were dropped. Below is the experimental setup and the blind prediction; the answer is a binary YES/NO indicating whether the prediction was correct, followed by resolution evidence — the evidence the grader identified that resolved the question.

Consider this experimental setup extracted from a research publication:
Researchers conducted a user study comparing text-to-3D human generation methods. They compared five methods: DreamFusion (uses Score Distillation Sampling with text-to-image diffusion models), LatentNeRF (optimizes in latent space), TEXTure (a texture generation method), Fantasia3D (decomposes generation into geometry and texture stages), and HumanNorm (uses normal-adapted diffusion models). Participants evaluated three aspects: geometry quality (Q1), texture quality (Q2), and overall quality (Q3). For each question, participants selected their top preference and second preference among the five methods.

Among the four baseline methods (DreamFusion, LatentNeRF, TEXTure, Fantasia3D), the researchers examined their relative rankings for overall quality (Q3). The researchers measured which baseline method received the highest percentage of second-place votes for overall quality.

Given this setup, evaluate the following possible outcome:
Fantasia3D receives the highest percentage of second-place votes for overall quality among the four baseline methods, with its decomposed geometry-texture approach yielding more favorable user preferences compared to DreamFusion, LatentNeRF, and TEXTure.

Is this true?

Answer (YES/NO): YES